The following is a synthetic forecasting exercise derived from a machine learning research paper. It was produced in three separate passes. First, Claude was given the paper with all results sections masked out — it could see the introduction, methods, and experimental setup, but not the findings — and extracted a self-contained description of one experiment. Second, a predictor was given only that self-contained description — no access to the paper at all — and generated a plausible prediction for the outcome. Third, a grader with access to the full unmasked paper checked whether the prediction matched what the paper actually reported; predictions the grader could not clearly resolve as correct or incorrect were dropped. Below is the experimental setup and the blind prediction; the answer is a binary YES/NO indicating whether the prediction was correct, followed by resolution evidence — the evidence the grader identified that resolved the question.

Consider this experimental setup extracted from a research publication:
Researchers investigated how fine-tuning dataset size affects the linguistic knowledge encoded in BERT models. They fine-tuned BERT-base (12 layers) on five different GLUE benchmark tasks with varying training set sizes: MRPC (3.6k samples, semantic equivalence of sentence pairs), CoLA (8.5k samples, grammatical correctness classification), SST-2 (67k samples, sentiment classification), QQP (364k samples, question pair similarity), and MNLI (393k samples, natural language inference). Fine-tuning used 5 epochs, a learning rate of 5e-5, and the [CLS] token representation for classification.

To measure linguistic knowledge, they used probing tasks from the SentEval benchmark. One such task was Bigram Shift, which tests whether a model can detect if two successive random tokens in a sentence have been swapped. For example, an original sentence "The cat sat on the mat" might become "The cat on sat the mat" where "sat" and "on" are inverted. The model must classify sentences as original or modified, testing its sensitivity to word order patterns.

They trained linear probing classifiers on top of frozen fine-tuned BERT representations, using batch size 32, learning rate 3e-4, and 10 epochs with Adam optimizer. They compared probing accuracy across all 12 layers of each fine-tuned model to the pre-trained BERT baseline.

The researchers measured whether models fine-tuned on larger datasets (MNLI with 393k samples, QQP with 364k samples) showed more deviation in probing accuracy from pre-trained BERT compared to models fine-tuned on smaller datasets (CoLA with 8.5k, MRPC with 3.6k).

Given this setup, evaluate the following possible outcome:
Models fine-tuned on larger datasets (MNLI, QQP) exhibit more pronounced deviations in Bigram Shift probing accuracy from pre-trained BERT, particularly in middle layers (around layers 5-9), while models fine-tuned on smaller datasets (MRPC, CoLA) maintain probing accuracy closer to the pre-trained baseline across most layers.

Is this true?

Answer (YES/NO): NO